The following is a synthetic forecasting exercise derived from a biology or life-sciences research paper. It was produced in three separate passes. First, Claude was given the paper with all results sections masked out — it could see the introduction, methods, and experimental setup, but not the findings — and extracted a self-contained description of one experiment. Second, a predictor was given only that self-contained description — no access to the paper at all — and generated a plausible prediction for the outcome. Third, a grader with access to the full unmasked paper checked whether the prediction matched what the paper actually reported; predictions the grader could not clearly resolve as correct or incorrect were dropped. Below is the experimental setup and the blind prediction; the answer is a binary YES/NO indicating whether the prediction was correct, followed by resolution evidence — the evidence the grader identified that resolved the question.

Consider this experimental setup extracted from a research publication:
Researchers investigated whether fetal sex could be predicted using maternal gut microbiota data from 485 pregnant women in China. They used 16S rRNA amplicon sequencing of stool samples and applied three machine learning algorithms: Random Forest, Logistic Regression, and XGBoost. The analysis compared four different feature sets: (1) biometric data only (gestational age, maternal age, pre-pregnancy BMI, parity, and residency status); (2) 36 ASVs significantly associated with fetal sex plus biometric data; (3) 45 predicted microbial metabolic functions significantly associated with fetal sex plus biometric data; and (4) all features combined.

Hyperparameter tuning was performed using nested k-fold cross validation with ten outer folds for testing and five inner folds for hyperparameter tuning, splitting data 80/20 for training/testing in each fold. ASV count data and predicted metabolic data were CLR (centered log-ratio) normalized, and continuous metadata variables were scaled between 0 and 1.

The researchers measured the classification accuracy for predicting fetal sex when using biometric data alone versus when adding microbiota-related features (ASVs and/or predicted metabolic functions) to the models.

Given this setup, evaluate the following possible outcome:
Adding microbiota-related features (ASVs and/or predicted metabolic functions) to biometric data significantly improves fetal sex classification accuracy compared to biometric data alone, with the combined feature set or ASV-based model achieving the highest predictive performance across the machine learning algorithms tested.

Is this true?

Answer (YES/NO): NO